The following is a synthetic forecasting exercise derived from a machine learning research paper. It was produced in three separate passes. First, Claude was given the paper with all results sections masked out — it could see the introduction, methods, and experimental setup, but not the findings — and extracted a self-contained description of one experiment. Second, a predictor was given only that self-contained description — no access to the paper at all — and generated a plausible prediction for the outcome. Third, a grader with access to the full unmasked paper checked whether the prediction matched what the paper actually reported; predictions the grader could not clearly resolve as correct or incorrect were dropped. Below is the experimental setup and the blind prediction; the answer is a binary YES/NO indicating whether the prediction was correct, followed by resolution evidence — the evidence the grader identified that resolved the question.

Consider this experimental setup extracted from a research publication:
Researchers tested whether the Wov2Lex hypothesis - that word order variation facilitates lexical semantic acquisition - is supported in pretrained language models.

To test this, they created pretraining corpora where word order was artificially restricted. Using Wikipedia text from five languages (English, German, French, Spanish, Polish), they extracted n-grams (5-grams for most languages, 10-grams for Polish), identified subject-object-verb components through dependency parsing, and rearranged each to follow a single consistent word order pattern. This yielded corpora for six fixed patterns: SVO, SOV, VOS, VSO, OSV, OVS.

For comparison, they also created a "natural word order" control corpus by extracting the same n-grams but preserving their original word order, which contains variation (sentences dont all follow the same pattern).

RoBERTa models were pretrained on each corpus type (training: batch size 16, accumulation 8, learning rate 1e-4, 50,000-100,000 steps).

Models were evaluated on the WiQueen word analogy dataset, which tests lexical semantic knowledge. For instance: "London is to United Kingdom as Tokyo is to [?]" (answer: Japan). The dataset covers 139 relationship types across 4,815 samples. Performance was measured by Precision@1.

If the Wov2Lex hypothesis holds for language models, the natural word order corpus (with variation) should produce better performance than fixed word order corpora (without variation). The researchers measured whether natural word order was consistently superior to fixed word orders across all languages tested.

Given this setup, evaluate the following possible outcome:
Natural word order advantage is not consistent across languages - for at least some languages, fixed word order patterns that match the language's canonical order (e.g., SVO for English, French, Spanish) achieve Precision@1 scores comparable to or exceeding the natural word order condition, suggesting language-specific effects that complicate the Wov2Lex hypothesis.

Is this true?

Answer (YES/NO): YES